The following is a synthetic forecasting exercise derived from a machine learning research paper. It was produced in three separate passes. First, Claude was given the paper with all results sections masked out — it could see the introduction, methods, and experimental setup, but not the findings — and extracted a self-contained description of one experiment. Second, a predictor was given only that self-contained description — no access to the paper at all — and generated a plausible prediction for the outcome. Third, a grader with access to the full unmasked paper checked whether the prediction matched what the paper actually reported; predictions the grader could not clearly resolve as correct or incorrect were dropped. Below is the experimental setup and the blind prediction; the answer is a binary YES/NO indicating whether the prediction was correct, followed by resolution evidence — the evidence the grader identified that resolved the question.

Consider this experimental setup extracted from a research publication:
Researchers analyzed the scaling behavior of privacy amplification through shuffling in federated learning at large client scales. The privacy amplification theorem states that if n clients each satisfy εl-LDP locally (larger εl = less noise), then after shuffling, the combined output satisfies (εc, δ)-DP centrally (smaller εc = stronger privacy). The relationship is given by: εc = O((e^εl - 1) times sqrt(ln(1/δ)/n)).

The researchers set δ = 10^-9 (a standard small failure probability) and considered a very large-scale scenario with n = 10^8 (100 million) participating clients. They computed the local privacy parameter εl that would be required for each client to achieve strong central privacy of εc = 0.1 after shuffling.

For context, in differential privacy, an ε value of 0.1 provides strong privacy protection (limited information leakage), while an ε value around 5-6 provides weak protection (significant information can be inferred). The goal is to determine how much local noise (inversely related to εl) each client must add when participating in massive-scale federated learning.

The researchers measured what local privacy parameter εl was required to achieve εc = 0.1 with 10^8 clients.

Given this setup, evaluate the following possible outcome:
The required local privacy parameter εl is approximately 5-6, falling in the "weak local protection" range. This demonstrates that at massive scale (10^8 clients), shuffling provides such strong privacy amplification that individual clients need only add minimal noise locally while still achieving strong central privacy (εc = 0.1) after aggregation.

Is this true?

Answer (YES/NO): YES